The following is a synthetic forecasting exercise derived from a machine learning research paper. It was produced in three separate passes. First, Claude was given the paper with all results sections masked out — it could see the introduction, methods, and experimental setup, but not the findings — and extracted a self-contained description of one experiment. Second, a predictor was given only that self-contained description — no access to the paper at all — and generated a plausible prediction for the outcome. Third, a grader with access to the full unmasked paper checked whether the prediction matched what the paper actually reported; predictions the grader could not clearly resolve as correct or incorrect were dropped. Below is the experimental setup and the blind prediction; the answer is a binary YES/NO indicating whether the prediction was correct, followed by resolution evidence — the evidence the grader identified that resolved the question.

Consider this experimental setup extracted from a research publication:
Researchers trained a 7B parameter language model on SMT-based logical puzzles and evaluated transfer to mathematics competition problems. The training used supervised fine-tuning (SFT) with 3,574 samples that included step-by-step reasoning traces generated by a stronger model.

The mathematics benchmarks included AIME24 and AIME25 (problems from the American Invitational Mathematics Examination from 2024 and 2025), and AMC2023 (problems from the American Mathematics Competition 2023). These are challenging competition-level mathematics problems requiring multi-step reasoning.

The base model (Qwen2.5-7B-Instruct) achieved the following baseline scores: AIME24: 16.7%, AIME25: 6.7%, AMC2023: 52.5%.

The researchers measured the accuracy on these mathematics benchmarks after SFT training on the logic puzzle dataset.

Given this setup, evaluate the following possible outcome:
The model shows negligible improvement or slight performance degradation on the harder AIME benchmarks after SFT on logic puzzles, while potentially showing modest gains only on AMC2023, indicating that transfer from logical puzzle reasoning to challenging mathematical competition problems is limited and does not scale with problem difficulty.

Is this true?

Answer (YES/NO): NO